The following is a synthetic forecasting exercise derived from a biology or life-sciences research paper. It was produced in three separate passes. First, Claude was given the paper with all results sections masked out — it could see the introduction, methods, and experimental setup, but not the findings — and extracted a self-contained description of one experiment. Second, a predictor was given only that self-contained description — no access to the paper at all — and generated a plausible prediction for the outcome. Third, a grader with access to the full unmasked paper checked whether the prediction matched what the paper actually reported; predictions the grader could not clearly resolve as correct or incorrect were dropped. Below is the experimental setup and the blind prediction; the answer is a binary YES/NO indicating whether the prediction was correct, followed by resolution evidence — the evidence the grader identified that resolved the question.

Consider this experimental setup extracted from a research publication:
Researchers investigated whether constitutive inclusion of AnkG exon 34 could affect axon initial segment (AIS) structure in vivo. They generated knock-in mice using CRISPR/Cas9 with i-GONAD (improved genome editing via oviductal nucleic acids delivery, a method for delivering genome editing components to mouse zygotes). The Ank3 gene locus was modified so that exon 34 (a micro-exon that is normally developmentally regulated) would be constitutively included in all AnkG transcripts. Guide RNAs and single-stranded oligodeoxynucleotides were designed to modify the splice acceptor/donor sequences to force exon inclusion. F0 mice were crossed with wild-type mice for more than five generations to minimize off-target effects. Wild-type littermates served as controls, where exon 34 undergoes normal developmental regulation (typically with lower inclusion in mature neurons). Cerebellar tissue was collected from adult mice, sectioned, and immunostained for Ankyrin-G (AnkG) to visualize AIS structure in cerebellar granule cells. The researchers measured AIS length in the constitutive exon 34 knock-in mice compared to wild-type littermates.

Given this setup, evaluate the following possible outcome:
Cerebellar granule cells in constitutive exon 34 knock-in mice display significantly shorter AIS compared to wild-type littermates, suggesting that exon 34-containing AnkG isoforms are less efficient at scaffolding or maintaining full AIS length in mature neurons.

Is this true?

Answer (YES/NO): NO